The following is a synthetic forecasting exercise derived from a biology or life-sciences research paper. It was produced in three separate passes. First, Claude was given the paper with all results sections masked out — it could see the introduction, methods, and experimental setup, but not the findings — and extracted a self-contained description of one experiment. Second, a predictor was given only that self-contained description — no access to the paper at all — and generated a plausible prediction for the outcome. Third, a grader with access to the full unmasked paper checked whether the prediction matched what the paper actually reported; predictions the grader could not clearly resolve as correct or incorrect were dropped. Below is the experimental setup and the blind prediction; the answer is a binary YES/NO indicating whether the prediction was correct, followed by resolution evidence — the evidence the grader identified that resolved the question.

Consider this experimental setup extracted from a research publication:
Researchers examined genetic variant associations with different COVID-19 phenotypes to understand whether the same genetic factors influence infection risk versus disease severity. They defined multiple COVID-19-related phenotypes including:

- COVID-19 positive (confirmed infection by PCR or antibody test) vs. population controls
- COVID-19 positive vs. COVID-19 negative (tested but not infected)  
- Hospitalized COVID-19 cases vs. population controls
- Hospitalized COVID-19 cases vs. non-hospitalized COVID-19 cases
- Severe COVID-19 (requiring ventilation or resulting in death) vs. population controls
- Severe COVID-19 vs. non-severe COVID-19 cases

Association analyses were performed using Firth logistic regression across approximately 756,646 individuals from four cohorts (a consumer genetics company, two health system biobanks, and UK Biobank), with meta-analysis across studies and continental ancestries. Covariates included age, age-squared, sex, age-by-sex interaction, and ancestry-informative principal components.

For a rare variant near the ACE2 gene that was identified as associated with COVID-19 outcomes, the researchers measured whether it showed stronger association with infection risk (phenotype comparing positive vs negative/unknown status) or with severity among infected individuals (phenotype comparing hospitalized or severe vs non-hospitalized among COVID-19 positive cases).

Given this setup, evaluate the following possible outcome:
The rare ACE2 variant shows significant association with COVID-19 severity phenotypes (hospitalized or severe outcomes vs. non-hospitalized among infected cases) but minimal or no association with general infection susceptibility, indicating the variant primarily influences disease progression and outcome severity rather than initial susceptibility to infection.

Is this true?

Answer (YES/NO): NO